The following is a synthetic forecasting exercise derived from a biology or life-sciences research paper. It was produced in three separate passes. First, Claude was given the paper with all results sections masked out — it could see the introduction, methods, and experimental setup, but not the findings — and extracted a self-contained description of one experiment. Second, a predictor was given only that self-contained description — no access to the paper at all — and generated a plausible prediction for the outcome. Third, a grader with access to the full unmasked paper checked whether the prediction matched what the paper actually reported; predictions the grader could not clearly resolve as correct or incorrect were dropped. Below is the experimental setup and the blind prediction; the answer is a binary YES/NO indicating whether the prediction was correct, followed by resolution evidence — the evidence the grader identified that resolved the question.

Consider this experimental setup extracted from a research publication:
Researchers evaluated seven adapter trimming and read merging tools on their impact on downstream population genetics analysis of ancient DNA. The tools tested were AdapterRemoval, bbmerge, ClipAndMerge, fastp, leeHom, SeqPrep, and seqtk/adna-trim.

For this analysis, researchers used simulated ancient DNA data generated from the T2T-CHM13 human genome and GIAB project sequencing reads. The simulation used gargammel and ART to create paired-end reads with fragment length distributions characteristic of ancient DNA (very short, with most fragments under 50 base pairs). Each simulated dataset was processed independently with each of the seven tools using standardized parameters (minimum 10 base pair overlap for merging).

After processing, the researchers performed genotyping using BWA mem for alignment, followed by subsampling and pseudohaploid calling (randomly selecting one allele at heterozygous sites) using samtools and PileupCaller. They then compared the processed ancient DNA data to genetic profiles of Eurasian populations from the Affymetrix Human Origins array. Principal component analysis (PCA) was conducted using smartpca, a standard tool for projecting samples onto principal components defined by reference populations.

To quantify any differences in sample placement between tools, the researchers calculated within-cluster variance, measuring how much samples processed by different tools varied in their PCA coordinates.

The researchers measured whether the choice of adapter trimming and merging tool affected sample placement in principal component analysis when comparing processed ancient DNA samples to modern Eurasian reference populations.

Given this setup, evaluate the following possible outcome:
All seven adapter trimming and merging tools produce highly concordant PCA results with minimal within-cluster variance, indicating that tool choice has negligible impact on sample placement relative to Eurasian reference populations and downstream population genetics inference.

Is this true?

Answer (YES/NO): YES